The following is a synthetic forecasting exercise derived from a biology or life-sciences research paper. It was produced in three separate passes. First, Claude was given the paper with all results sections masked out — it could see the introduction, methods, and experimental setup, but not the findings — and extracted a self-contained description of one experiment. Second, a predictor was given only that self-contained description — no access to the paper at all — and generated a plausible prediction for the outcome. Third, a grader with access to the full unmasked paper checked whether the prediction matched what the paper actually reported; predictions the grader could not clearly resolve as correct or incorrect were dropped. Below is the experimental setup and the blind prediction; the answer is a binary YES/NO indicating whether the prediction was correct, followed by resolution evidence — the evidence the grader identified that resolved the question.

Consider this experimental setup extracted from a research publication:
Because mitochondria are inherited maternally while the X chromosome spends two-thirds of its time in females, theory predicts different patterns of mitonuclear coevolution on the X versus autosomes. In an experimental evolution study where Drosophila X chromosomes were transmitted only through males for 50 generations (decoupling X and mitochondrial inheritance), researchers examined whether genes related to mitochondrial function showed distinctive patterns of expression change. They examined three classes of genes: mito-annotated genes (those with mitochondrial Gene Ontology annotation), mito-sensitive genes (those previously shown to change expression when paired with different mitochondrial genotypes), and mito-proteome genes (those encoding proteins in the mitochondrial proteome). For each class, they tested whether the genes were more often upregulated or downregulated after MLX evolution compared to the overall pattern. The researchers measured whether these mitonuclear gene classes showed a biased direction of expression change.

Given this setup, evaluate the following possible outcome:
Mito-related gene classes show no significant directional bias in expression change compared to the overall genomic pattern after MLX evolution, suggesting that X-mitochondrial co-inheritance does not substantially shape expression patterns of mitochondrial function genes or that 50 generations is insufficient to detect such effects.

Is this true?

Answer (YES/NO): NO